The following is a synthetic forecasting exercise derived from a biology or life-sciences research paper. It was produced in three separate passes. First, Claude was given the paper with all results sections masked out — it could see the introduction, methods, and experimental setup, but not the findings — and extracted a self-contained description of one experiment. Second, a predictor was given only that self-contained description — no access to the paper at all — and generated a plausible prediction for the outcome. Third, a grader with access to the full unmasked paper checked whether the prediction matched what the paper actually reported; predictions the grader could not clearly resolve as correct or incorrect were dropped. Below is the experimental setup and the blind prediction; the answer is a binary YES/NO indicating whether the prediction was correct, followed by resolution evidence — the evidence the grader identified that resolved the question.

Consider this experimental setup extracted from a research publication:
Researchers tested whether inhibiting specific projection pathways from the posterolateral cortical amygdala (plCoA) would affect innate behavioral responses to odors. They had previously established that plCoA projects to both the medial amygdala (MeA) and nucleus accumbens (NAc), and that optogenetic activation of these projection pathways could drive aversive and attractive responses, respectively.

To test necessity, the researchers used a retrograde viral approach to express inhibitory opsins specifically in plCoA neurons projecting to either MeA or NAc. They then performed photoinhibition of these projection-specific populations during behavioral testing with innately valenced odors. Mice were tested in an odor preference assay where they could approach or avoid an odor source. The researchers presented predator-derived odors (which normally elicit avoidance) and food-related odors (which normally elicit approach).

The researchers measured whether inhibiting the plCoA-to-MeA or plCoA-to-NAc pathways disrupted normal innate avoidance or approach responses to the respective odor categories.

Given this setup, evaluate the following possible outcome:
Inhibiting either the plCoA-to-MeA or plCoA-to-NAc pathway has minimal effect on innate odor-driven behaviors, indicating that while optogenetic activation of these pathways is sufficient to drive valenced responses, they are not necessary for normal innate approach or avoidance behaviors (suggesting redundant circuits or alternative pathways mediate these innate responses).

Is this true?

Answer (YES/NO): NO